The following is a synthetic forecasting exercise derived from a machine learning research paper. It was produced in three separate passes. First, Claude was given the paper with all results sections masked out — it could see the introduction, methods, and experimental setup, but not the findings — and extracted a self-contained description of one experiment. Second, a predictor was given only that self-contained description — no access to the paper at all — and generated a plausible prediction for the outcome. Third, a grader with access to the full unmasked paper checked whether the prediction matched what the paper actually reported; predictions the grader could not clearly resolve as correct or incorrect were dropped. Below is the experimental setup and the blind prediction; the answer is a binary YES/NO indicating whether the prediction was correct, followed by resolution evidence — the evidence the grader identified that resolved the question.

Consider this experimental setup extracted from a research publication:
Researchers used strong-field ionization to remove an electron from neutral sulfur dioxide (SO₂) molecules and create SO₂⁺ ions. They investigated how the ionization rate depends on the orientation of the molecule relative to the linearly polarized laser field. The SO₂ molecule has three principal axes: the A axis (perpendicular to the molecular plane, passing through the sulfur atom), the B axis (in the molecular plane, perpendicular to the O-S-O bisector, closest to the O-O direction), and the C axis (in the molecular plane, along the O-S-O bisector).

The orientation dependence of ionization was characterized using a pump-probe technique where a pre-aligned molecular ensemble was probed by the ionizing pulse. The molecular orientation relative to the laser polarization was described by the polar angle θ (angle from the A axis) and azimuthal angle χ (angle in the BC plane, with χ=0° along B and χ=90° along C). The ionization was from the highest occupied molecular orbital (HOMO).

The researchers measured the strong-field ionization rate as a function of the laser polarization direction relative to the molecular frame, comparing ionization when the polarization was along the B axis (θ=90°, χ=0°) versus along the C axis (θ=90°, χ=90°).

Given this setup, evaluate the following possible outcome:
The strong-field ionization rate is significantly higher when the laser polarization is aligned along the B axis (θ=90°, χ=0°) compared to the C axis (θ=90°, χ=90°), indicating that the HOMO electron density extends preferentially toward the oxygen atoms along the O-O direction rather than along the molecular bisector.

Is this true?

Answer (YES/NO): YES